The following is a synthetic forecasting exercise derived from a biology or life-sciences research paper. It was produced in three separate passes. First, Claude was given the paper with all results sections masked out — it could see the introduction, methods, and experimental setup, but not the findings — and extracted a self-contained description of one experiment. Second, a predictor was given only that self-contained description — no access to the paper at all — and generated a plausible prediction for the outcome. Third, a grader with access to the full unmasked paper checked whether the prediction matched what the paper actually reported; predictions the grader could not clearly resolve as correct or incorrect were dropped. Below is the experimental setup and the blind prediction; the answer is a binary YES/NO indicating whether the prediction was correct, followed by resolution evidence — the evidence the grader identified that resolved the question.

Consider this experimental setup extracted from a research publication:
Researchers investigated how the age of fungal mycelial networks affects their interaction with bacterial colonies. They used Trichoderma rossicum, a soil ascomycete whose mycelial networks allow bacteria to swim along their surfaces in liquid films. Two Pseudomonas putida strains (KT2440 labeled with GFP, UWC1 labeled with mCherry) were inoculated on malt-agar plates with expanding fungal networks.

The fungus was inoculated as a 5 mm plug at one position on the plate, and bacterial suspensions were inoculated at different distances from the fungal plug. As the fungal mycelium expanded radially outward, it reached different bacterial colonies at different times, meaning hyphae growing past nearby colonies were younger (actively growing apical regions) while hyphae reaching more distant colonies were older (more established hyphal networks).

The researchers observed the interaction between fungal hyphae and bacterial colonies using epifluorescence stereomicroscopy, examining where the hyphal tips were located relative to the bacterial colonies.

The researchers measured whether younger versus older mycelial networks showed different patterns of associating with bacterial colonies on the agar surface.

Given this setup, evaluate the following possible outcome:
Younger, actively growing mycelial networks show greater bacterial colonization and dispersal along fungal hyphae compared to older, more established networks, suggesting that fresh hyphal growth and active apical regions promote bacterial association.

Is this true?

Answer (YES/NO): NO